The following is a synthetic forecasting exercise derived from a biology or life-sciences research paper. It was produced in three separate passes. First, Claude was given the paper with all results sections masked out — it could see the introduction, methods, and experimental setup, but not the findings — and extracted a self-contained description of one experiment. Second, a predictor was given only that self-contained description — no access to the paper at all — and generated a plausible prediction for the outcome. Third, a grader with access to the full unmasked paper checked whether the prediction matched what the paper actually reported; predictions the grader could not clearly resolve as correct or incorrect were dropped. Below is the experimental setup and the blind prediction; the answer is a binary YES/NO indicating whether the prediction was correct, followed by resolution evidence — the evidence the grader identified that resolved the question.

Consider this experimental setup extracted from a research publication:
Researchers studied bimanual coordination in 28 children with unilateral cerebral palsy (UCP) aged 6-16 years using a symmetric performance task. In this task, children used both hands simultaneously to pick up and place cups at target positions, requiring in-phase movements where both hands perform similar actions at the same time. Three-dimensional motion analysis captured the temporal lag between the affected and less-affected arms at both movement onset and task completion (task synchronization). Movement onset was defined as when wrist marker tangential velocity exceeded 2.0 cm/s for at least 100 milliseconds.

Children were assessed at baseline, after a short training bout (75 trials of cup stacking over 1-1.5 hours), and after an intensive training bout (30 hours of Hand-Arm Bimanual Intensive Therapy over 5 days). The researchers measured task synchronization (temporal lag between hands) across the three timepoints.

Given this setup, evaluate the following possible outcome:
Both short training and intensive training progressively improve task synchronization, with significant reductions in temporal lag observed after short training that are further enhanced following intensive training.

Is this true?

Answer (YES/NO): NO